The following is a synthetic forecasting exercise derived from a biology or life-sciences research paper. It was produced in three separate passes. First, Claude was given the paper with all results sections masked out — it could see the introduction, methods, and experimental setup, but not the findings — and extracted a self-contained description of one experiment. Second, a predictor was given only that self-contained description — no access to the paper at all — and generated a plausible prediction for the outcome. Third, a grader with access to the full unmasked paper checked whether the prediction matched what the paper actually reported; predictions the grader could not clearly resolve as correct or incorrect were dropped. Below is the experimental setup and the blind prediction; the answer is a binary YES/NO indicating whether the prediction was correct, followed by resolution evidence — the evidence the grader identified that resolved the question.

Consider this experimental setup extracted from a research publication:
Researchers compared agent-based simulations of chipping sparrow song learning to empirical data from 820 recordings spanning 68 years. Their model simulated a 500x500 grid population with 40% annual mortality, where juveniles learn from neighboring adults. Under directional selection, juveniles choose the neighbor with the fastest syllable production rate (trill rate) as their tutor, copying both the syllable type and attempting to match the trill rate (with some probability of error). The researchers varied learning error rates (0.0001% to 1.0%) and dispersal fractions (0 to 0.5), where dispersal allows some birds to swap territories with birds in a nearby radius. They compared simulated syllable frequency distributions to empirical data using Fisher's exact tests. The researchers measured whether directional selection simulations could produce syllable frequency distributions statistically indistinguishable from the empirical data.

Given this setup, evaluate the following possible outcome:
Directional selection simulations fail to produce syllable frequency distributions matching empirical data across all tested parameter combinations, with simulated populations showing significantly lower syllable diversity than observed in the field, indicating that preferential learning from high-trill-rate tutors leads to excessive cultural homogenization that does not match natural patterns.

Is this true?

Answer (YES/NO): NO